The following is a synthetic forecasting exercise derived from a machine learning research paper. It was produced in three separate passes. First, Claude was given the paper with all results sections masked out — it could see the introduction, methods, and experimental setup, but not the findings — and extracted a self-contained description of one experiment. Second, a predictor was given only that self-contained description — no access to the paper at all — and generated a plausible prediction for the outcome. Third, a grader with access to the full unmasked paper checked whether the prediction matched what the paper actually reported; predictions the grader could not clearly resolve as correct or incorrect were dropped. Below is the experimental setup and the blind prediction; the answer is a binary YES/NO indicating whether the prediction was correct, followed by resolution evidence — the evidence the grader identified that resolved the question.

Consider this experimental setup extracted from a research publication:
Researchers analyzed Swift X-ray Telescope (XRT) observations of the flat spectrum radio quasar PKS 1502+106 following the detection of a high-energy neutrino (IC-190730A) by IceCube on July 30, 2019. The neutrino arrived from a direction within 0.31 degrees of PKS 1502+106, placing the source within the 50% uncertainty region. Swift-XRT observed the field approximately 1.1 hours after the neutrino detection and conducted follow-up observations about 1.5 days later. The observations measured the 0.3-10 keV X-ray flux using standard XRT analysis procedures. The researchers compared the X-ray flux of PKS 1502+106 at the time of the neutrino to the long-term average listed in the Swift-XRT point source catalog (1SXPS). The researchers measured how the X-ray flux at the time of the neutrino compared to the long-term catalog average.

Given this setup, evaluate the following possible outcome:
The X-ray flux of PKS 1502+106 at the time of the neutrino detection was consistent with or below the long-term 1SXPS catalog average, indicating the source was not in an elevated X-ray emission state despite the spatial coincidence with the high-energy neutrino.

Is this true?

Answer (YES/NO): YES